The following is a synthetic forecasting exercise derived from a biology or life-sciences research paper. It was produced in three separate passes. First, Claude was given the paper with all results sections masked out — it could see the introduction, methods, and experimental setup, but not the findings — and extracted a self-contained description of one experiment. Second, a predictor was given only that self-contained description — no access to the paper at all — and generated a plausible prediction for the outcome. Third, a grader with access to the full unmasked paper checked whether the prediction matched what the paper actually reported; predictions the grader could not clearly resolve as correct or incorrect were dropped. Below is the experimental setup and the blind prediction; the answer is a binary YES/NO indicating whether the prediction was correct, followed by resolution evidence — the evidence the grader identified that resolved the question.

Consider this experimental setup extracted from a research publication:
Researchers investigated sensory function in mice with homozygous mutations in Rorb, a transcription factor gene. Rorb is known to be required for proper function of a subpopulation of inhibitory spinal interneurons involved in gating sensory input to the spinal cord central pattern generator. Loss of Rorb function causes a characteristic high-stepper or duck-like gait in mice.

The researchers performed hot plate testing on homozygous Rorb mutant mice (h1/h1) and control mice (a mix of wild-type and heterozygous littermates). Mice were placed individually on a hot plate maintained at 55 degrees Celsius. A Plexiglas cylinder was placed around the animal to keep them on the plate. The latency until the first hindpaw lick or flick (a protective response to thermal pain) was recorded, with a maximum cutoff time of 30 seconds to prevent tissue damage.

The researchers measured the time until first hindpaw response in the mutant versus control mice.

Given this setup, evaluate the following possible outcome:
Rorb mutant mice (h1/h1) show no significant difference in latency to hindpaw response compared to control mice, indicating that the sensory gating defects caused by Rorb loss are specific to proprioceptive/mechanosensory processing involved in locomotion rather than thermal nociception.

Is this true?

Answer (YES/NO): YES